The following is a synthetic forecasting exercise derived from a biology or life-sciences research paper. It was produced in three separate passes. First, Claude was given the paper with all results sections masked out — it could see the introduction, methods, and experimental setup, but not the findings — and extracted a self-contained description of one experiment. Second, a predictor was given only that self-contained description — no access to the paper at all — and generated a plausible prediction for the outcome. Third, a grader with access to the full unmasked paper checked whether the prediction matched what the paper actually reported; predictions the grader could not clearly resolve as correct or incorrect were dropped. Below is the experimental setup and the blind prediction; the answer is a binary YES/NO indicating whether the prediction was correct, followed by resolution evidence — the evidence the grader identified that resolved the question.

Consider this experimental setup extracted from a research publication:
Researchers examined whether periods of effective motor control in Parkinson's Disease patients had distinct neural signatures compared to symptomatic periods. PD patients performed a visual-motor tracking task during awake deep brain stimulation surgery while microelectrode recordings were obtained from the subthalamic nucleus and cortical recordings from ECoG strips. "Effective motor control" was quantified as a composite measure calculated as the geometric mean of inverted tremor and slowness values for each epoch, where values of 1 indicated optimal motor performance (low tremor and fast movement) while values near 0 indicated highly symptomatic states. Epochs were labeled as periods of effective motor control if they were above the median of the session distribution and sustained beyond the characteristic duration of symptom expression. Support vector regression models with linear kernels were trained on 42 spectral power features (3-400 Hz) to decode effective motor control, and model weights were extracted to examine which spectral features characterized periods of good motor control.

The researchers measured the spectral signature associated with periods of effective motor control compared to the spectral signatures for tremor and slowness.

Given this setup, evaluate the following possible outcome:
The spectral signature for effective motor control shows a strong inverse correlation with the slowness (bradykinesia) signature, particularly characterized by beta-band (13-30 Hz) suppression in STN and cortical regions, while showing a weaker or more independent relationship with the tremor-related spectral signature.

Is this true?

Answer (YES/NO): NO